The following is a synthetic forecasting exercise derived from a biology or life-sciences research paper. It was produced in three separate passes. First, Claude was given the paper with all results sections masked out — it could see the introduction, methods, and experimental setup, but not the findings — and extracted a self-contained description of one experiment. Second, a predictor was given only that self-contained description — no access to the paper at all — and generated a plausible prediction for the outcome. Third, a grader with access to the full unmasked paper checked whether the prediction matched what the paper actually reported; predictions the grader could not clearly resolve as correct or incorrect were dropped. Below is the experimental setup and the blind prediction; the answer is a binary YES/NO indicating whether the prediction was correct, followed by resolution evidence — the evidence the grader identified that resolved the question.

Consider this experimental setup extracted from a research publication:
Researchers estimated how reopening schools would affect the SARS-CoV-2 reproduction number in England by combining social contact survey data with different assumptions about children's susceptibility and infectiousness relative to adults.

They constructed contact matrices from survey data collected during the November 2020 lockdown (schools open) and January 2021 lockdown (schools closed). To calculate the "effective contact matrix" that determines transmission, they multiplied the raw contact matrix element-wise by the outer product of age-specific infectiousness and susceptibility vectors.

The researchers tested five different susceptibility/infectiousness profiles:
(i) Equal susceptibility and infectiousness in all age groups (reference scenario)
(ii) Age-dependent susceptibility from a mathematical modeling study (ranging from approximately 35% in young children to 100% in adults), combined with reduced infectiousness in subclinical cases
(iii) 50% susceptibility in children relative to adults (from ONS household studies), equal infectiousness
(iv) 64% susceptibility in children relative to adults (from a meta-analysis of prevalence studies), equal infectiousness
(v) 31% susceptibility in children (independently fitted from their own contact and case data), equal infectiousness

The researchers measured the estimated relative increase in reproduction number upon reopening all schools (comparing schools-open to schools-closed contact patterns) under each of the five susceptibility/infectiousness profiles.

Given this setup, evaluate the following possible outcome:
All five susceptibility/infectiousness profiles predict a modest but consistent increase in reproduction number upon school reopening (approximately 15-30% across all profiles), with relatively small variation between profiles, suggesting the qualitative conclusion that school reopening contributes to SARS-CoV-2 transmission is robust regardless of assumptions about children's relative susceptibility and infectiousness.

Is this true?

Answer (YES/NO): NO